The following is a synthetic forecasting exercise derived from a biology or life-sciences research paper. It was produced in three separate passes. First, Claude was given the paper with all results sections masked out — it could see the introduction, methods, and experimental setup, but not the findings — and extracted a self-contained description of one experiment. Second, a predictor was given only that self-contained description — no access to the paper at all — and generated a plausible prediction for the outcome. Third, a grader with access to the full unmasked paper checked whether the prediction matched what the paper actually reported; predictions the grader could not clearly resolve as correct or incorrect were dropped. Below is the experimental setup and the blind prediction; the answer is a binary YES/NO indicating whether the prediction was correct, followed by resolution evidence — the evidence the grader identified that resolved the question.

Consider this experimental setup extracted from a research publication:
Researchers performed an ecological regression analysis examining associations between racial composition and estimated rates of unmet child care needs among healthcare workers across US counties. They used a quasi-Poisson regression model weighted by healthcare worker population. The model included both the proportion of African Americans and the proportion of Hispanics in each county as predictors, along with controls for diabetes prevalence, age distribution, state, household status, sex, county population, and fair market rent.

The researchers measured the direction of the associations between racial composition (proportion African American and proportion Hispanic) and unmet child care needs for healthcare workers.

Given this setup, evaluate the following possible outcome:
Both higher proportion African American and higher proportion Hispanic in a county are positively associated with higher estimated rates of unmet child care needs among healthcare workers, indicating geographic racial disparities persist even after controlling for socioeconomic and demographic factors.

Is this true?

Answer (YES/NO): YES